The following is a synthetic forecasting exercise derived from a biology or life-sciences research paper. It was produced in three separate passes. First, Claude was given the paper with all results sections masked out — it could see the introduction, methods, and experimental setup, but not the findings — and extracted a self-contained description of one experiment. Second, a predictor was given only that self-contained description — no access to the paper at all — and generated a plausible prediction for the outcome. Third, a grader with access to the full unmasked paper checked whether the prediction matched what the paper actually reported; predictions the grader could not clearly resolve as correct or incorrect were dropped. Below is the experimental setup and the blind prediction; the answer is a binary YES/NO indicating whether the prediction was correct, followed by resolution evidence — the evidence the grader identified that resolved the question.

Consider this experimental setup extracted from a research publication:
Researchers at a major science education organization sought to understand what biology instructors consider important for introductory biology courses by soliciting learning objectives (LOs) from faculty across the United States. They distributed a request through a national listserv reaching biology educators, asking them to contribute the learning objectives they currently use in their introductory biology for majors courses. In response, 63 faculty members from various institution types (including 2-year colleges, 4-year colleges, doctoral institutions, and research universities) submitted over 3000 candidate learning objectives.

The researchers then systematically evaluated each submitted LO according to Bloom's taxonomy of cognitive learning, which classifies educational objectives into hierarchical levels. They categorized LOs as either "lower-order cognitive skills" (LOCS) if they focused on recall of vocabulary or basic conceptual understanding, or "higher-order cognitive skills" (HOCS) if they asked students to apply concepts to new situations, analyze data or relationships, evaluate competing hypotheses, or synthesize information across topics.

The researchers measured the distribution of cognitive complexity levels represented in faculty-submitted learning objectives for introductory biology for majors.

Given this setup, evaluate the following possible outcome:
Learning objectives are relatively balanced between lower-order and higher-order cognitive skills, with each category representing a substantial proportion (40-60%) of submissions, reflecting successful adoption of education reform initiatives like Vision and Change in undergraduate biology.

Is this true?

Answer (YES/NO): NO